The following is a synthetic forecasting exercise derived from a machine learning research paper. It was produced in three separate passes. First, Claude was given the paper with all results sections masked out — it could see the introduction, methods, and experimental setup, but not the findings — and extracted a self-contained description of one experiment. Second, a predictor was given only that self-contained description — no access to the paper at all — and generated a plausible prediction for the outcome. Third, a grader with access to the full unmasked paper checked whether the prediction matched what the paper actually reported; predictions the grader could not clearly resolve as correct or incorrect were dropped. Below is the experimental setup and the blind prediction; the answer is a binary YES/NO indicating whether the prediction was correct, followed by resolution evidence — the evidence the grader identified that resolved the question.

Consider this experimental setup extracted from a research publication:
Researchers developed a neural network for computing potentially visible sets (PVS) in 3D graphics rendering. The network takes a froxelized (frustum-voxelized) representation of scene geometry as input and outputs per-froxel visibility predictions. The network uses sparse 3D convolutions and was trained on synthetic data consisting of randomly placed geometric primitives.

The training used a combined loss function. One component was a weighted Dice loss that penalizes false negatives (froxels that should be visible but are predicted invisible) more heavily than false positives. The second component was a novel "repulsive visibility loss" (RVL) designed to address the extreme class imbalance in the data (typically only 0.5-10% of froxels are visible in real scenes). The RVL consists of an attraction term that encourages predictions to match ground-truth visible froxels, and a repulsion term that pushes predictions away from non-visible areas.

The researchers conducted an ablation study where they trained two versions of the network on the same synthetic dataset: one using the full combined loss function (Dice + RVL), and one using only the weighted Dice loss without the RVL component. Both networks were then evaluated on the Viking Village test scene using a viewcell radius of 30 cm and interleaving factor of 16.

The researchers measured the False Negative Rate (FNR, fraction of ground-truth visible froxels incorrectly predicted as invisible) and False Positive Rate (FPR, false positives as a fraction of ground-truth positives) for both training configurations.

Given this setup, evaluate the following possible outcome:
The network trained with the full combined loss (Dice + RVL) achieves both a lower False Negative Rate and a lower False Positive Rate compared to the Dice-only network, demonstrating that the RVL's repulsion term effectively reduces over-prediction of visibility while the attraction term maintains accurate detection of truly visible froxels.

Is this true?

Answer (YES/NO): NO